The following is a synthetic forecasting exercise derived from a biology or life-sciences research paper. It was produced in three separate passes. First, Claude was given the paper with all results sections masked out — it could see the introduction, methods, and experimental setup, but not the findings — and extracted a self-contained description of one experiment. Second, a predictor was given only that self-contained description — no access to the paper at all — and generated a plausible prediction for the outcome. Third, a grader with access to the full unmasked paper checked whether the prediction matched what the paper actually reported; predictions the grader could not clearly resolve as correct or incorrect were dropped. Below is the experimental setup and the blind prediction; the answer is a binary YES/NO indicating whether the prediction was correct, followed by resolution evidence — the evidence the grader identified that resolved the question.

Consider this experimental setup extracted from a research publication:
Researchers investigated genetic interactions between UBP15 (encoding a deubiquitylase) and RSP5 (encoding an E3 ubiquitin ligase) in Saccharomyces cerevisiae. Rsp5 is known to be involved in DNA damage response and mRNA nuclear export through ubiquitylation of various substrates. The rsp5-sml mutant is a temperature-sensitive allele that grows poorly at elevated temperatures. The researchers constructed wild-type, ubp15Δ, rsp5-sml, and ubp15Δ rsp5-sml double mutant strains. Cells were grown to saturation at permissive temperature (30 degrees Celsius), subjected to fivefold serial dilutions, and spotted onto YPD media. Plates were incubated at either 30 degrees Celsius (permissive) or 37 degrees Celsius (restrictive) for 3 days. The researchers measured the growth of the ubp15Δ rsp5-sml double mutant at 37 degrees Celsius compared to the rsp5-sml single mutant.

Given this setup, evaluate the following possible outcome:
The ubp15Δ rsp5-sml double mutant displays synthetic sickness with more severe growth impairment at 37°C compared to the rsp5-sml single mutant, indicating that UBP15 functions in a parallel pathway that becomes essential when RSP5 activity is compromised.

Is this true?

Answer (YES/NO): NO